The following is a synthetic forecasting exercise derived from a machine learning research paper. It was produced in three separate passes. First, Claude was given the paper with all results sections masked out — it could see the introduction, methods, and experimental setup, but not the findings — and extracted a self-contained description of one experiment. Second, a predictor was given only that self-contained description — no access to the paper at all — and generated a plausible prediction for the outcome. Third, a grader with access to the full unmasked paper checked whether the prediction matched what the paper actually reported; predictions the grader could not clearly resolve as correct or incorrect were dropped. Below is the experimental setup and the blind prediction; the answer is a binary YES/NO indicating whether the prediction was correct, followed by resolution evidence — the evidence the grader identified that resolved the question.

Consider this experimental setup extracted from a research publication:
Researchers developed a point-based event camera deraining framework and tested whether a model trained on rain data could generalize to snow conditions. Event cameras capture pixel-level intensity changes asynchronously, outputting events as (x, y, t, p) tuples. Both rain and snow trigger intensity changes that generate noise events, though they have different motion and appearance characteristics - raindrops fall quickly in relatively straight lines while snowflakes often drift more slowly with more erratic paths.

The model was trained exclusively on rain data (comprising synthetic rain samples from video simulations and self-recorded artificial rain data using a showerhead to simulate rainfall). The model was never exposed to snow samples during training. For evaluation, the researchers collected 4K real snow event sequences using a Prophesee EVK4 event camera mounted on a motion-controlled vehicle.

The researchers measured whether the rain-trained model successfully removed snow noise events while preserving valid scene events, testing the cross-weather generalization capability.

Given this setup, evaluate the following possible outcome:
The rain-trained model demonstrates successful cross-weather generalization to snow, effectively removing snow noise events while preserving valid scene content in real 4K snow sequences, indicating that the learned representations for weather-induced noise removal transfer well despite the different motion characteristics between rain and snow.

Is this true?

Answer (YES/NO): YES